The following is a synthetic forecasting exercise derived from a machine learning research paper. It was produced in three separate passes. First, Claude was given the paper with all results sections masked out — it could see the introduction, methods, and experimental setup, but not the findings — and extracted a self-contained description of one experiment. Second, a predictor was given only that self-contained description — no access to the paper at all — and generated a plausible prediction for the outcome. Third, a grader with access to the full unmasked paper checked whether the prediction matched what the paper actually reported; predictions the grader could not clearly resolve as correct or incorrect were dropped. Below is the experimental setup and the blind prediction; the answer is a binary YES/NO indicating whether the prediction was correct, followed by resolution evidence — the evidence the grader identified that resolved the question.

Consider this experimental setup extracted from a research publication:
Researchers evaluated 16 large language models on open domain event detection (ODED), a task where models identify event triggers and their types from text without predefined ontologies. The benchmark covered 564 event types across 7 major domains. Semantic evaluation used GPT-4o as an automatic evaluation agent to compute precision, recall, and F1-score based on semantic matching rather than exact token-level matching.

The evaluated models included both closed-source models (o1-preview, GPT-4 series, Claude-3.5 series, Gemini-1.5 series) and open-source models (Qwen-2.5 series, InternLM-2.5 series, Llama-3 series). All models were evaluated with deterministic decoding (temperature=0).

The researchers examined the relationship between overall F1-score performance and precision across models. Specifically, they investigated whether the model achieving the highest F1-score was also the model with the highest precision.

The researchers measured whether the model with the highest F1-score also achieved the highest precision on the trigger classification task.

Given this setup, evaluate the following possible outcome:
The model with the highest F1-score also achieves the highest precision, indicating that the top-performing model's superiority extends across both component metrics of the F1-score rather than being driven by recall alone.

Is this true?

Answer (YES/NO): NO